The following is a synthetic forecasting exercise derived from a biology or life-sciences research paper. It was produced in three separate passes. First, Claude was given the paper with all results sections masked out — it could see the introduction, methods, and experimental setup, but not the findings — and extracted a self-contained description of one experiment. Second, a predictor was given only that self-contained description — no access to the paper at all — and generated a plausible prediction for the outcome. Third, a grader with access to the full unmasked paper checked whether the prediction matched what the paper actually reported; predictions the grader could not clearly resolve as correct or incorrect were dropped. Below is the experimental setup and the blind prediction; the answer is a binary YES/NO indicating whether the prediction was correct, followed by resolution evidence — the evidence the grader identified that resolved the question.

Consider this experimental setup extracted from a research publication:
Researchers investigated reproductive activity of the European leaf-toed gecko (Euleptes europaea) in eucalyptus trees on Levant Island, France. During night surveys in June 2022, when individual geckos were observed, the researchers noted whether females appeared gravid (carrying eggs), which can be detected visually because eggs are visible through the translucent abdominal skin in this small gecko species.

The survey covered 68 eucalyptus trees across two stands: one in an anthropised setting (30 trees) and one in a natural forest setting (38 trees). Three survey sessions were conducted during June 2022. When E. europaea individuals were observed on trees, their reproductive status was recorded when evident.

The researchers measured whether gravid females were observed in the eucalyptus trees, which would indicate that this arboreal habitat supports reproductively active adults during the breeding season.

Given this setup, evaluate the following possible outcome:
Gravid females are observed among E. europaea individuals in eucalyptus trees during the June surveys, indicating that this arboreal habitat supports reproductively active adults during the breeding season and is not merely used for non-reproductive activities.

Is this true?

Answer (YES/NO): YES